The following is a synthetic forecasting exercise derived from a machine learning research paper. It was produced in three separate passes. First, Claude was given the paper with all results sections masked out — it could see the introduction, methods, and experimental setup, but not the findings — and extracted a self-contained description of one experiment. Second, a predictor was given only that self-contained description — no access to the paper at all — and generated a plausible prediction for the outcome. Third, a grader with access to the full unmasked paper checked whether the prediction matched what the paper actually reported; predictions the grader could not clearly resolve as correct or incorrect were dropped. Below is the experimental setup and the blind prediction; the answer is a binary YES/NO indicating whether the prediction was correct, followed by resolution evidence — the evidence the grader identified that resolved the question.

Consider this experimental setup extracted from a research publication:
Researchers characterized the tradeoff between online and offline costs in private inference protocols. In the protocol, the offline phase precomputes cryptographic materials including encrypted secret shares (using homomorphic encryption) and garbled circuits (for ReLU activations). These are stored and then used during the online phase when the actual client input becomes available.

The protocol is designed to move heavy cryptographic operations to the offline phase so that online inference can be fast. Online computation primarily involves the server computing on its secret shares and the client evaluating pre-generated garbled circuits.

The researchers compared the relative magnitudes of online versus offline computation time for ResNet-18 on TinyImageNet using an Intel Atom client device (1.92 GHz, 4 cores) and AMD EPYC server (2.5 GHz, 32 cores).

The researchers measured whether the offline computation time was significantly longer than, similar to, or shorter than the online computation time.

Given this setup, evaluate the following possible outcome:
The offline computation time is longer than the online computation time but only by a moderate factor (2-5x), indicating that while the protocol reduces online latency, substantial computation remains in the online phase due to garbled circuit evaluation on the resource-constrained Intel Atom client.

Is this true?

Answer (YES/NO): NO